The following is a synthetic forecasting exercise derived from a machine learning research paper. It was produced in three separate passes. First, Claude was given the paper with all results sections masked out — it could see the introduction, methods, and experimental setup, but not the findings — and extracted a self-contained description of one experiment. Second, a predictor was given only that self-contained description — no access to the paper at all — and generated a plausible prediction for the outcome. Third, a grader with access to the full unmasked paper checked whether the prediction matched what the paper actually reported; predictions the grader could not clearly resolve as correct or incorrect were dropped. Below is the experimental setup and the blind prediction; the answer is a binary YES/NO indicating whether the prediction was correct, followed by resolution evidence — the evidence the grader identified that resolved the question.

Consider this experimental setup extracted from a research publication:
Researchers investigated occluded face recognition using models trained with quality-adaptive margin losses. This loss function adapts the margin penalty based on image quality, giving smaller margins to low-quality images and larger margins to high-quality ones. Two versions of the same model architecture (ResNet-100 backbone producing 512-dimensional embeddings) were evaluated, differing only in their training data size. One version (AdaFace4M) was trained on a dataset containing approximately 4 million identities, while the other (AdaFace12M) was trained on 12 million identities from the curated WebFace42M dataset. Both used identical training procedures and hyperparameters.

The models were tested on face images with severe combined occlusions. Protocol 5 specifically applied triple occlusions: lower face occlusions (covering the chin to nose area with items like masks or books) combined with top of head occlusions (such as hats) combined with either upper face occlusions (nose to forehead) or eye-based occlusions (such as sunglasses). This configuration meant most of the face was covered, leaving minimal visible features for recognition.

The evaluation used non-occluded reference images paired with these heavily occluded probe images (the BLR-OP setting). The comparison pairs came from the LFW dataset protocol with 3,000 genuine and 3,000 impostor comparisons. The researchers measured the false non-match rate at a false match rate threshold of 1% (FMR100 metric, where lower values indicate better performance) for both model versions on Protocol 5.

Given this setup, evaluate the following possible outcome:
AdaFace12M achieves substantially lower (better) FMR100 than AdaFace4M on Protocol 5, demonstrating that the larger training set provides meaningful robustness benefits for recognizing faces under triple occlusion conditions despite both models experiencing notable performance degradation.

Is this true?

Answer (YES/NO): NO